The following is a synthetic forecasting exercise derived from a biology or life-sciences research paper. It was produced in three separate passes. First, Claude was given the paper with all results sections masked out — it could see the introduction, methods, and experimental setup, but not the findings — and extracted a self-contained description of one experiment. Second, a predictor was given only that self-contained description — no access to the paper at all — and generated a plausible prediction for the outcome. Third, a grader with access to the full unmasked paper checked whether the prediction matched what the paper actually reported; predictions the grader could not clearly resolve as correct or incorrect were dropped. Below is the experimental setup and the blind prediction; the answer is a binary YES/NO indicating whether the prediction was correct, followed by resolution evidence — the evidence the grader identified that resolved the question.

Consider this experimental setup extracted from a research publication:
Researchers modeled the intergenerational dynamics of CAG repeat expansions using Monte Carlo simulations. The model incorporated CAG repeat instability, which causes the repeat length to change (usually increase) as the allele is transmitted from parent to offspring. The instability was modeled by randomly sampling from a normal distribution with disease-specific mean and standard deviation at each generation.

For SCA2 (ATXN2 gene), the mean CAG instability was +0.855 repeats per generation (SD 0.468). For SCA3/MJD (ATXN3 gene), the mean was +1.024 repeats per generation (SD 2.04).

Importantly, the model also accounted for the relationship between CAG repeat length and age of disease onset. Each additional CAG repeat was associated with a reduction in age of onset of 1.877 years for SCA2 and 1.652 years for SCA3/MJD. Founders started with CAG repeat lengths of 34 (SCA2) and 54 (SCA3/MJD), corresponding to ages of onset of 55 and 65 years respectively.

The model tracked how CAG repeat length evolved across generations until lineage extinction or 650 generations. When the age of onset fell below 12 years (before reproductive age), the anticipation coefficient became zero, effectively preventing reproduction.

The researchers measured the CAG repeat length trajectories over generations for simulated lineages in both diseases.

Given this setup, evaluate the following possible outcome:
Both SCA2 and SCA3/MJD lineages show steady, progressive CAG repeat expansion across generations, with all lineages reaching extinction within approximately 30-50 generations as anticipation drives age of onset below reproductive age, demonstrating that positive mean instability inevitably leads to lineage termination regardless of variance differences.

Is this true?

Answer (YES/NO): NO